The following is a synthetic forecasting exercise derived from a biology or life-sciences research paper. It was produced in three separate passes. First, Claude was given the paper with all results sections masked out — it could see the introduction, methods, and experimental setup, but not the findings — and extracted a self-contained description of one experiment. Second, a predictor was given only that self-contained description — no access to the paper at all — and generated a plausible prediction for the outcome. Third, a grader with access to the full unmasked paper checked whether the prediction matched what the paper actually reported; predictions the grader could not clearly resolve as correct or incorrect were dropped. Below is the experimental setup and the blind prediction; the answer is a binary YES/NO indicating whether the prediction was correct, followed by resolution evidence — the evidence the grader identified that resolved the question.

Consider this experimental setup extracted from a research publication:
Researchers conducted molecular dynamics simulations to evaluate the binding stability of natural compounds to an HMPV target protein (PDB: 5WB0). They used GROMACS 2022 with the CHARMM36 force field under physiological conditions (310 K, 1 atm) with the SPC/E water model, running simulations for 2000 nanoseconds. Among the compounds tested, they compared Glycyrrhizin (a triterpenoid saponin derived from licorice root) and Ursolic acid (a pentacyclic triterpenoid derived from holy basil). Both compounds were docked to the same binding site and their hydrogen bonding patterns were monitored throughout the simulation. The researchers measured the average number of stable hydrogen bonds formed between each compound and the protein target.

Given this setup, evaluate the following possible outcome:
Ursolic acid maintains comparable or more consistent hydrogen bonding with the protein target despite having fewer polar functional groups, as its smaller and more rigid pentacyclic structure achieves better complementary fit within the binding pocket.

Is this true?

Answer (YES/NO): NO